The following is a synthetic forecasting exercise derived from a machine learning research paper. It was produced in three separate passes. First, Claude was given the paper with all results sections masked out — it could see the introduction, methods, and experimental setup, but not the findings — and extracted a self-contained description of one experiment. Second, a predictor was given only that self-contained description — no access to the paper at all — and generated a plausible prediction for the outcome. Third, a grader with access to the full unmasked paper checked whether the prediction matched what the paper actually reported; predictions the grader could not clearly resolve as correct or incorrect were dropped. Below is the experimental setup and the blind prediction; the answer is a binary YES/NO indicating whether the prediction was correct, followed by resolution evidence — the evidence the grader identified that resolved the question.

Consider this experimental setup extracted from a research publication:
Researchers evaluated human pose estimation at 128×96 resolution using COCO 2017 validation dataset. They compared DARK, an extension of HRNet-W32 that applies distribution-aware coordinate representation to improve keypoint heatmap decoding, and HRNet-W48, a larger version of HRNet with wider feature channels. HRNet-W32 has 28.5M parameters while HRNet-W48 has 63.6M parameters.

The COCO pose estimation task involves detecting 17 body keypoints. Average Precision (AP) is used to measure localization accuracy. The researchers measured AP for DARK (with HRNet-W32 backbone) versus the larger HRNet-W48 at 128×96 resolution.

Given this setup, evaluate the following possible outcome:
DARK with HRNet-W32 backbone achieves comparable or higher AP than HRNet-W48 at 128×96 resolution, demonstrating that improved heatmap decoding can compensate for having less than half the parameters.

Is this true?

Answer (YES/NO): YES